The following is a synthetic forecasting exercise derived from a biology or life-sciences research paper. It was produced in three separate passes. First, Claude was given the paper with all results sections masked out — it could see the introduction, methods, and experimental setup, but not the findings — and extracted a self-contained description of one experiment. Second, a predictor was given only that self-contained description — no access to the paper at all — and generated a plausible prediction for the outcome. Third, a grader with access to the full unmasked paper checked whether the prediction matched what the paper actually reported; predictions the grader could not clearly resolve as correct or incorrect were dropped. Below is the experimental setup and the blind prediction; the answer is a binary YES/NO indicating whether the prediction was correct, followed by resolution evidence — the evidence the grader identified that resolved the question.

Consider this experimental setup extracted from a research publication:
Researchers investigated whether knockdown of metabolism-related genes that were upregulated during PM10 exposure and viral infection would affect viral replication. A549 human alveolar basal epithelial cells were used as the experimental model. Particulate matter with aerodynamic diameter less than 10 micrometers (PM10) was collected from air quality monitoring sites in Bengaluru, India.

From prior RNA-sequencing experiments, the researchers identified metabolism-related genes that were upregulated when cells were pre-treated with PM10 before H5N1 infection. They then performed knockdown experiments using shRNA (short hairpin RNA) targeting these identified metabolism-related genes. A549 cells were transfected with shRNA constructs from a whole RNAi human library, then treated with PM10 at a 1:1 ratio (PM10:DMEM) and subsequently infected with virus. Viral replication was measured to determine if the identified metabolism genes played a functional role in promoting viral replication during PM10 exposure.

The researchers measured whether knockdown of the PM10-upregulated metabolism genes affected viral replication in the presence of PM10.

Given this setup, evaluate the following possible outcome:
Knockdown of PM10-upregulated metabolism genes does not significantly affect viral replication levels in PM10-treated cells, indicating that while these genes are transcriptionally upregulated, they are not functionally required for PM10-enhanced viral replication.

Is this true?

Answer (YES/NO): NO